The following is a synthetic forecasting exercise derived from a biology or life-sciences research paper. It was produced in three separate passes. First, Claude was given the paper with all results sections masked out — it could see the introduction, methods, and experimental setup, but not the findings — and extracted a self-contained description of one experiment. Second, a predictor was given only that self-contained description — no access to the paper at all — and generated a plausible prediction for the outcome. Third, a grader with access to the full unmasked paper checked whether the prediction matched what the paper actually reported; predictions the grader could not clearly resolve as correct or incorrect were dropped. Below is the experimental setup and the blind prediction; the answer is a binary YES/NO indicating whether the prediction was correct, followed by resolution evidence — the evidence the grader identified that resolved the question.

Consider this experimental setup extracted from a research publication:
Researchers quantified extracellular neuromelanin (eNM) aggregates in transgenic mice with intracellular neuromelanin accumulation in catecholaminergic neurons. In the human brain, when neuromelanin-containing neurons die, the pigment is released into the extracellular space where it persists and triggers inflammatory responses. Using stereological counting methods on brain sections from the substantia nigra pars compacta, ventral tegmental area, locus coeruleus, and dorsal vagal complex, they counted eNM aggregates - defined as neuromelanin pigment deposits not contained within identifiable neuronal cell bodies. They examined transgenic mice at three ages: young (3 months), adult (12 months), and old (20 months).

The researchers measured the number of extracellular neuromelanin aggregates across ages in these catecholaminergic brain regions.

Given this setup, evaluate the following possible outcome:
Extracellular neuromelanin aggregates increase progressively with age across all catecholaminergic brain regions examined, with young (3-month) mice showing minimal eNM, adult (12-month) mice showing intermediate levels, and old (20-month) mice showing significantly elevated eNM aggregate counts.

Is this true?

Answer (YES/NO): NO